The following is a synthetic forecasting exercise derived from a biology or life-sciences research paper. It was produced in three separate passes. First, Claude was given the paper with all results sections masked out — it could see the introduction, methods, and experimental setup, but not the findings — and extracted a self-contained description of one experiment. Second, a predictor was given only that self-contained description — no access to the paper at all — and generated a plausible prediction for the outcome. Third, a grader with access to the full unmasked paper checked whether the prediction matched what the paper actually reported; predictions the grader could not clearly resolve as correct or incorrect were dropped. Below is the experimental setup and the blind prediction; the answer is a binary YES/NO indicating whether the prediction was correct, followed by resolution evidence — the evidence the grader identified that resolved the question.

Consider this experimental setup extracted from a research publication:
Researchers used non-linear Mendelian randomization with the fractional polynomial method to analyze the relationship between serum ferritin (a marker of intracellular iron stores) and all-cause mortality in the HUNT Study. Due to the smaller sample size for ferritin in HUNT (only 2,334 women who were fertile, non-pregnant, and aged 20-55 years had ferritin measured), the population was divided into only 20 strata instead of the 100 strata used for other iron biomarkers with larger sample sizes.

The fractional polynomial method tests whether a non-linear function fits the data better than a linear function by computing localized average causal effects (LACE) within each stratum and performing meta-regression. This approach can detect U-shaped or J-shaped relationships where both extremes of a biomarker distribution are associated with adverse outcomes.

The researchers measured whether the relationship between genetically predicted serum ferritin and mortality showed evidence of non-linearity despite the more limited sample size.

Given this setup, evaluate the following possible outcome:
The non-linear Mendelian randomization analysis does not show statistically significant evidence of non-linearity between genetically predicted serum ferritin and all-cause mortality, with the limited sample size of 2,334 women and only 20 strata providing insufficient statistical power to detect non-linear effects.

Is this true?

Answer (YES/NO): YES